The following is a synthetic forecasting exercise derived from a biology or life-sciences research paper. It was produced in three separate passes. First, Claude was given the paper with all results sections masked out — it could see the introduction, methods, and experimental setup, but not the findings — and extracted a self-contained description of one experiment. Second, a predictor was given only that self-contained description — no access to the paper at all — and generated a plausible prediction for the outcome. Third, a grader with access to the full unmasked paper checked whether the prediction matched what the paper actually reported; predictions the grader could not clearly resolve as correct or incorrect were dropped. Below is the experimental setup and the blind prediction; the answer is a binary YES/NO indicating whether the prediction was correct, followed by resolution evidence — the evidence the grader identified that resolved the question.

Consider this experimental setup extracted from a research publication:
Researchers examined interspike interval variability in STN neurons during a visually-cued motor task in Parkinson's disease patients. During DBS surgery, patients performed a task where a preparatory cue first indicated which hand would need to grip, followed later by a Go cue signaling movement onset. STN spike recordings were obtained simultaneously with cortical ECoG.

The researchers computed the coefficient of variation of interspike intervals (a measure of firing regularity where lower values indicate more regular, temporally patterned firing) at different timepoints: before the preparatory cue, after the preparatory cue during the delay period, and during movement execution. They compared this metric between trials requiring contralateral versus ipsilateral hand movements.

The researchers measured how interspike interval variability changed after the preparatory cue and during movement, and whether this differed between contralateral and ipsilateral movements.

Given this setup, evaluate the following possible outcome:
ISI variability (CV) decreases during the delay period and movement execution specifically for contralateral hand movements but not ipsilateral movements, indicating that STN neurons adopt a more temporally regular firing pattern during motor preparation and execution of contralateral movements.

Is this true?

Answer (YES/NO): NO